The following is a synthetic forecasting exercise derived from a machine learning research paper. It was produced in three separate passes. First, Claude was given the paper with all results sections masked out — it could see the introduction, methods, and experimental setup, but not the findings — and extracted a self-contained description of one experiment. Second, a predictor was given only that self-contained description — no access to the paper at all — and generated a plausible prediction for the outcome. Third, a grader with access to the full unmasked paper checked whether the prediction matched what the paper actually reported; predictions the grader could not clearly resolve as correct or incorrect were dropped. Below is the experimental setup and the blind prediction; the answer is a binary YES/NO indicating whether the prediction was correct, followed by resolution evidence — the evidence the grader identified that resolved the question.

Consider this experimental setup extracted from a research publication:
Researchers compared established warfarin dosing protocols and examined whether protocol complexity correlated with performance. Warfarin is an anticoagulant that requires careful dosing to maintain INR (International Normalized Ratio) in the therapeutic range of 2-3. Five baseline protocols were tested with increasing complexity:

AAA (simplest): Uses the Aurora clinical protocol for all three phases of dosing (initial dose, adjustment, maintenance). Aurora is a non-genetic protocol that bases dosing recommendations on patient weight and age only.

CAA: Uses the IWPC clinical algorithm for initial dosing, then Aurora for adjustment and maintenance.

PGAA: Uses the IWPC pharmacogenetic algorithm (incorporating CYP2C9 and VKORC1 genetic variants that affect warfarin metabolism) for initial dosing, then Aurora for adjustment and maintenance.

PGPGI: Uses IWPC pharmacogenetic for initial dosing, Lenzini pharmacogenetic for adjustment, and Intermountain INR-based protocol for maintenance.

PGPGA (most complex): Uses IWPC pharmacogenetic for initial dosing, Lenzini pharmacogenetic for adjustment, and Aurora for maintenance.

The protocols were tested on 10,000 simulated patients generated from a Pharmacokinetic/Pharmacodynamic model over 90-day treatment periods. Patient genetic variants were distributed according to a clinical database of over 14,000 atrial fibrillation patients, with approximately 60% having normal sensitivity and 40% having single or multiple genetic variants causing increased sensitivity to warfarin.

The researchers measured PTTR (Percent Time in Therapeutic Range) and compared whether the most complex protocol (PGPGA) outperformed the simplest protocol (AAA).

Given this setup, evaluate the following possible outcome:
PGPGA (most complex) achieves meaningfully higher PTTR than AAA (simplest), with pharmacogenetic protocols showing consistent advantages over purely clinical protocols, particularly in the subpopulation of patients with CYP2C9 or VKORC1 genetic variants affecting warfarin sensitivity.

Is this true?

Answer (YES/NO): YES